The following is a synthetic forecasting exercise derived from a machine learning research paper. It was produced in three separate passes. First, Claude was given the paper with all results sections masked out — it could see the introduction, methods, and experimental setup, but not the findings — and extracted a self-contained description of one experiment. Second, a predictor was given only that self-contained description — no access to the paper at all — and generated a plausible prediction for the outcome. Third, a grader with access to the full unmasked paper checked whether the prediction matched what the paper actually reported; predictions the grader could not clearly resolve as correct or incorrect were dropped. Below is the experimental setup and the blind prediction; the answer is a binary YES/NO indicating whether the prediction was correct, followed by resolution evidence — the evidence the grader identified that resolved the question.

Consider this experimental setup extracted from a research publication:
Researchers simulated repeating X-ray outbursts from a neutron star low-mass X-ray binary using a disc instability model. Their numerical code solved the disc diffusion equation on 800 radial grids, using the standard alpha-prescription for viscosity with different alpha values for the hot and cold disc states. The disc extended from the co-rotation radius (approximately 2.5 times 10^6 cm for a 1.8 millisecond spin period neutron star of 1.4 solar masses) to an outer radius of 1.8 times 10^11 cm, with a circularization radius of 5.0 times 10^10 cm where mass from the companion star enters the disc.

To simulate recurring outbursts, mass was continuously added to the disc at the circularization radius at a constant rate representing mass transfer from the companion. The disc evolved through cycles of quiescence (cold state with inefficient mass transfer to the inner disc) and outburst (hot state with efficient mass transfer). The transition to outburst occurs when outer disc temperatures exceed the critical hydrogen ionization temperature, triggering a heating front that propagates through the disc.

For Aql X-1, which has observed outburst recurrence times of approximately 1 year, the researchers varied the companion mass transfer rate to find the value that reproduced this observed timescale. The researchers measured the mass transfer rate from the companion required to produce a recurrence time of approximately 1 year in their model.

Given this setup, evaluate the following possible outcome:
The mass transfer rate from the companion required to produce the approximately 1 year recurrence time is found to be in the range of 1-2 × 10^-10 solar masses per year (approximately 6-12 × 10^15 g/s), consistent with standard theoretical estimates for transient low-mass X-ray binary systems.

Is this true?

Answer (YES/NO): NO